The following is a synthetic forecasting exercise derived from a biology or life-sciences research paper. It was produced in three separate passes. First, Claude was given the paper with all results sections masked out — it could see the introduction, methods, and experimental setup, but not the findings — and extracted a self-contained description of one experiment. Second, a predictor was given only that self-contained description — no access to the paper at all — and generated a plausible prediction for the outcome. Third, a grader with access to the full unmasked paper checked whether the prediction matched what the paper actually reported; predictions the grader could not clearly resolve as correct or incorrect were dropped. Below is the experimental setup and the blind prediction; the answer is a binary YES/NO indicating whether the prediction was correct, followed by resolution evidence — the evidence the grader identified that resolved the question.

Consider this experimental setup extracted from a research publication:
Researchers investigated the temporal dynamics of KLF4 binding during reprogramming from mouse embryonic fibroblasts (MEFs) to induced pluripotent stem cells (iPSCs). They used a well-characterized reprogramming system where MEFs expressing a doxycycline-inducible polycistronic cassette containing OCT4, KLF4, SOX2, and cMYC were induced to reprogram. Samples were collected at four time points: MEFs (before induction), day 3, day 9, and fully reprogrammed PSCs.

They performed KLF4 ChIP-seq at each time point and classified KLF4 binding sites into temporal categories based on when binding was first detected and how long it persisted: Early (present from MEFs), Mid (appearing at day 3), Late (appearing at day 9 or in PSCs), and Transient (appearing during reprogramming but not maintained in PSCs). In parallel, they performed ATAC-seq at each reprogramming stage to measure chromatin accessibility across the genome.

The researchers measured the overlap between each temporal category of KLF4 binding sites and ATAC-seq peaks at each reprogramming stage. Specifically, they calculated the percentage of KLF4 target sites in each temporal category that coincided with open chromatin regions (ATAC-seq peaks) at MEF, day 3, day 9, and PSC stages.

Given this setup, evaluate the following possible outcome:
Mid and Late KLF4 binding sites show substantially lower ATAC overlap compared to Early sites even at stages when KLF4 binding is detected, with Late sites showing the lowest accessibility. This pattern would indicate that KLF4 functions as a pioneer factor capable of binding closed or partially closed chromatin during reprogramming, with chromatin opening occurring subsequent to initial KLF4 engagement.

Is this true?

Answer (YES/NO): NO